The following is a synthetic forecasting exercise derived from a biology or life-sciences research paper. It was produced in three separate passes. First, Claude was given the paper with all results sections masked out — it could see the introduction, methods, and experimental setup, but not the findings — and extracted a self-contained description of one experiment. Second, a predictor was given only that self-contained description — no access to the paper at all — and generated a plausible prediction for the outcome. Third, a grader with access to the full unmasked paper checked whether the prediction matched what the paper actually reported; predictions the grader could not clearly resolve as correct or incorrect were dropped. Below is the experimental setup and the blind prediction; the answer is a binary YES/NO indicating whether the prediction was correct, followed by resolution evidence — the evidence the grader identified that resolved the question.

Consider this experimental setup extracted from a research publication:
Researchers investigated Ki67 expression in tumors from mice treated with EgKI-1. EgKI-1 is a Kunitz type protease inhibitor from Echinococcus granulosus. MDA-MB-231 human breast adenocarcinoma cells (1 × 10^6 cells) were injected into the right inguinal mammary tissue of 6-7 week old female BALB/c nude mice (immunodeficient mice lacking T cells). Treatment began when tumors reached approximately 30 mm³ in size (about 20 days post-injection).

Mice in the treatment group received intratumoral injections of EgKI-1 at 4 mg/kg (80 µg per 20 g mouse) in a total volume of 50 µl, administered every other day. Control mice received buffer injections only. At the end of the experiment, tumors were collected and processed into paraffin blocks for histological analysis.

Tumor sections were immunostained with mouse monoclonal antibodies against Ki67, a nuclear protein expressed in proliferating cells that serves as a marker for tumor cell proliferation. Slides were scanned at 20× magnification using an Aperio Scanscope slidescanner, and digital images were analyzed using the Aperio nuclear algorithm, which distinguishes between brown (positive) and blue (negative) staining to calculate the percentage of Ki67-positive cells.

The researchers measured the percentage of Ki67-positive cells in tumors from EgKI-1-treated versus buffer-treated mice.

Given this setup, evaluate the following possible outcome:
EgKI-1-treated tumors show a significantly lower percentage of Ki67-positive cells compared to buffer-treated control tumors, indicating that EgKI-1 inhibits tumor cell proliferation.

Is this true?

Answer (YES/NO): YES